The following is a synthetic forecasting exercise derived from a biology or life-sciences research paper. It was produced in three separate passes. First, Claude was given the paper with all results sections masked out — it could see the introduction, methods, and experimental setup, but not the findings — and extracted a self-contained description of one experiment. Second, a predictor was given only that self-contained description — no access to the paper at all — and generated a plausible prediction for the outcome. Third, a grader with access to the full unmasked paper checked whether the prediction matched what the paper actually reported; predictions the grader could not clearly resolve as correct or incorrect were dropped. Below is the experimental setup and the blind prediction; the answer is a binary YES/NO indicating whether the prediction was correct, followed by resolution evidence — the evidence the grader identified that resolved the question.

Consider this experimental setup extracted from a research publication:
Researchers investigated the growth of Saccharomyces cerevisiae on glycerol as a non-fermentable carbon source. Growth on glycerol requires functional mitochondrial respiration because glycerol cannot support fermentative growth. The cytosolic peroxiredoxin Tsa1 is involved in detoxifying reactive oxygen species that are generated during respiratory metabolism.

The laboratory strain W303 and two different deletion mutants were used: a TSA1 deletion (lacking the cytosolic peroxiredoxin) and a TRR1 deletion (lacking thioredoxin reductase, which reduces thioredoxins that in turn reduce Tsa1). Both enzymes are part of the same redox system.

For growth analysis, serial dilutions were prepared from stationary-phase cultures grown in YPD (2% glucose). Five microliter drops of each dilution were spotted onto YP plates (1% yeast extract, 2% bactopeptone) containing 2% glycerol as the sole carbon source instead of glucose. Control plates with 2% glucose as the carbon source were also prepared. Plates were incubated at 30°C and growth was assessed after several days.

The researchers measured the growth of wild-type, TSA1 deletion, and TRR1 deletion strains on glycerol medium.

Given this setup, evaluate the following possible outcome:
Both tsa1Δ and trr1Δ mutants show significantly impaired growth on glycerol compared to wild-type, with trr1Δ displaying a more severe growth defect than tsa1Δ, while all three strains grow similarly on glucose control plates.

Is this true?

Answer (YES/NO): NO